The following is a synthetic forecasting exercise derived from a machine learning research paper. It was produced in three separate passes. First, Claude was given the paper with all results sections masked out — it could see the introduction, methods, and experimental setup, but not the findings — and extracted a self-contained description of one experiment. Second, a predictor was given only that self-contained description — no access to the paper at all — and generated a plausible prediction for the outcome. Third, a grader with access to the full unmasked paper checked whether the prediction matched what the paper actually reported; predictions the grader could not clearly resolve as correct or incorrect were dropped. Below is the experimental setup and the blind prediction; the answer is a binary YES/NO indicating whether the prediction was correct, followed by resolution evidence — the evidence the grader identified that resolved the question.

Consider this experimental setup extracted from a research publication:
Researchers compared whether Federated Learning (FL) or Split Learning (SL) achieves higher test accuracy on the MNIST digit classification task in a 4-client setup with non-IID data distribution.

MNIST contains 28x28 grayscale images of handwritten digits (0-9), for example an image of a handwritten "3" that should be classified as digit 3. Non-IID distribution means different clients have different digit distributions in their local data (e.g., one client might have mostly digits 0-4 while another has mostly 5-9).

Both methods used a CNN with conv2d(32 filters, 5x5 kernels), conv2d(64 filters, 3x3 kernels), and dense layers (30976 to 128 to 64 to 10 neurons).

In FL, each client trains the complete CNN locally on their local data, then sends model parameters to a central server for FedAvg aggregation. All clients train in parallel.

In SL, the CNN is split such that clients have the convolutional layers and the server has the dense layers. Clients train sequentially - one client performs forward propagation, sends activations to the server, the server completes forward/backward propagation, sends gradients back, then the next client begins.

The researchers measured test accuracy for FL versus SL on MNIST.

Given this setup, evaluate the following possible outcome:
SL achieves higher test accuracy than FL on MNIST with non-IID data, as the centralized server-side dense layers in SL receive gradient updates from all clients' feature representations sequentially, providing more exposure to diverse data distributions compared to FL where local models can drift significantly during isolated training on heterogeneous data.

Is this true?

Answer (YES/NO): NO